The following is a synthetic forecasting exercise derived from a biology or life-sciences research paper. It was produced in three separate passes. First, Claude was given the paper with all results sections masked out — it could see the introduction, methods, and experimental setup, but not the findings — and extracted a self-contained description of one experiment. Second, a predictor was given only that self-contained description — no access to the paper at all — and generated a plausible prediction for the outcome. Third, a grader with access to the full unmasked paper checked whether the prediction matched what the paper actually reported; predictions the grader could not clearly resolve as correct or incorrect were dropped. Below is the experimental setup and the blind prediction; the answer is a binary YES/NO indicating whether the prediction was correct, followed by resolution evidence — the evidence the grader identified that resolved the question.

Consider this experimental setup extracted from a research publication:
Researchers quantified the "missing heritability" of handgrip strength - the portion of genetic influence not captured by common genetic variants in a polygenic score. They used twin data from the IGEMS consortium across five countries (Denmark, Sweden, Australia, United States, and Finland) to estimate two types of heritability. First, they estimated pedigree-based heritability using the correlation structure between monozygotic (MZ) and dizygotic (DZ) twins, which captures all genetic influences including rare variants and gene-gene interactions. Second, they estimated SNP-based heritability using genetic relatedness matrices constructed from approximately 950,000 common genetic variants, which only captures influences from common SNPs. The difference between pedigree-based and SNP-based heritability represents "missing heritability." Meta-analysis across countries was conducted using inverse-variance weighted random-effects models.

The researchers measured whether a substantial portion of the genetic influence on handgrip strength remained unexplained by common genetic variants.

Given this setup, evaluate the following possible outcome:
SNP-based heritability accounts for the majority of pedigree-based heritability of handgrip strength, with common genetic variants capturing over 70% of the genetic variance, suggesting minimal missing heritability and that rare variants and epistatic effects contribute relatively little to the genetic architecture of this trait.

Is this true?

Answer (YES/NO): NO